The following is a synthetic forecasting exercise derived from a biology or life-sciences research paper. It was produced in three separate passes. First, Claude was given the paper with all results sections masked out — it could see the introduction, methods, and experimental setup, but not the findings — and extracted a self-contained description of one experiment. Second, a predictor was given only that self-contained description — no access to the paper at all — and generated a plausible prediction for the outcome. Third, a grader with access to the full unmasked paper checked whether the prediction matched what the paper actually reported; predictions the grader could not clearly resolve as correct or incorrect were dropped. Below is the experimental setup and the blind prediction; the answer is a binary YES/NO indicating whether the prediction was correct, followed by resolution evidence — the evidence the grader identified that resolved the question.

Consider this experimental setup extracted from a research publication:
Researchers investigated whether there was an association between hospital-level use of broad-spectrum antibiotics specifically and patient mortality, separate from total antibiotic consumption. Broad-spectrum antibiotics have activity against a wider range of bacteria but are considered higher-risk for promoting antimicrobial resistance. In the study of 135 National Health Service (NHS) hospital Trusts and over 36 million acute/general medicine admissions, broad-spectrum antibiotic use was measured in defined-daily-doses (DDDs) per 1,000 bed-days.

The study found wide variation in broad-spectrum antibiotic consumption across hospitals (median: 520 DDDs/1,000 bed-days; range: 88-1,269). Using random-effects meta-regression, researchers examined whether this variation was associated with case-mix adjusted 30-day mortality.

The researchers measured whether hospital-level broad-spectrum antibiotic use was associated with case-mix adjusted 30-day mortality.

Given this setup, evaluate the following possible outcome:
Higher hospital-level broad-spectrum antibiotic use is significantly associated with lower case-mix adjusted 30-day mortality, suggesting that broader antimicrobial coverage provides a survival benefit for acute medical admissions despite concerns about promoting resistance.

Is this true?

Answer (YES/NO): NO